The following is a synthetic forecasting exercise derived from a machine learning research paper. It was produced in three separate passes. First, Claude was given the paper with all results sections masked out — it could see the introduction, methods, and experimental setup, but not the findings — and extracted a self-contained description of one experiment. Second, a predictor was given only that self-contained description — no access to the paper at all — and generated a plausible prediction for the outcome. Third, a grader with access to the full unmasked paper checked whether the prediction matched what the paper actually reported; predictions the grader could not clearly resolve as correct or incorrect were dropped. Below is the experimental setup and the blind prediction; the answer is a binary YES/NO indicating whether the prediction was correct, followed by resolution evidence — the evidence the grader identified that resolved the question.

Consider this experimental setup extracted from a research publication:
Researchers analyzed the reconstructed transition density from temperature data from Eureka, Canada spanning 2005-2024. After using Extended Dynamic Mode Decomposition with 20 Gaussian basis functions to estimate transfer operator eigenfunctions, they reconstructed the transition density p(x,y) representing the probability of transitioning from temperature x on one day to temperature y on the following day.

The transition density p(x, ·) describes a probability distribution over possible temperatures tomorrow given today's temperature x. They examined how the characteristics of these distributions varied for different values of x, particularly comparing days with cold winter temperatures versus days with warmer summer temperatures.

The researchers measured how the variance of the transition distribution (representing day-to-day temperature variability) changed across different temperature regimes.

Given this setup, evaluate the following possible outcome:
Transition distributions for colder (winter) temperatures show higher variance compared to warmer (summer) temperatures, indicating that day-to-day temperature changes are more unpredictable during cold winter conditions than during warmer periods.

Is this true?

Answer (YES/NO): YES